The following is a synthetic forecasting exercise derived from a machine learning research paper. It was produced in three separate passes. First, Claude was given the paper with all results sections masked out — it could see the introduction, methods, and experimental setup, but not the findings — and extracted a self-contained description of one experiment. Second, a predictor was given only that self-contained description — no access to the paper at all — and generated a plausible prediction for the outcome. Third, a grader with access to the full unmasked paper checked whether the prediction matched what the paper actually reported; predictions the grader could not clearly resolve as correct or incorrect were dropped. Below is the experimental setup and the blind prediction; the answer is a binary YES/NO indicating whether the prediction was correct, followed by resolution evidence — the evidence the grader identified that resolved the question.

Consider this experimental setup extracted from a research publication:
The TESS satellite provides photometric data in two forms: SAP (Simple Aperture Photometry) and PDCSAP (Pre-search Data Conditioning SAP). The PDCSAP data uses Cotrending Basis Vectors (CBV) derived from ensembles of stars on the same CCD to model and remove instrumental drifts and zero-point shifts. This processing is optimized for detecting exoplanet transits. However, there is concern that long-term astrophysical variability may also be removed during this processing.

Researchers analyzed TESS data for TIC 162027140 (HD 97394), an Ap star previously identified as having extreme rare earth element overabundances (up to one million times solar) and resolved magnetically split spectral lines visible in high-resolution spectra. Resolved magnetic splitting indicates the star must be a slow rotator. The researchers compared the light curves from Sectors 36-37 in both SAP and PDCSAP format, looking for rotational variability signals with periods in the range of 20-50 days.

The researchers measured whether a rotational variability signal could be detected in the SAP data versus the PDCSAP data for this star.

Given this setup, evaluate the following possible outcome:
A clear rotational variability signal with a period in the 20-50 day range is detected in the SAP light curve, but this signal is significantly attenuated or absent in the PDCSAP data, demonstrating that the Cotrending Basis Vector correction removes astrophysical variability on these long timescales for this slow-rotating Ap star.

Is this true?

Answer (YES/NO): YES